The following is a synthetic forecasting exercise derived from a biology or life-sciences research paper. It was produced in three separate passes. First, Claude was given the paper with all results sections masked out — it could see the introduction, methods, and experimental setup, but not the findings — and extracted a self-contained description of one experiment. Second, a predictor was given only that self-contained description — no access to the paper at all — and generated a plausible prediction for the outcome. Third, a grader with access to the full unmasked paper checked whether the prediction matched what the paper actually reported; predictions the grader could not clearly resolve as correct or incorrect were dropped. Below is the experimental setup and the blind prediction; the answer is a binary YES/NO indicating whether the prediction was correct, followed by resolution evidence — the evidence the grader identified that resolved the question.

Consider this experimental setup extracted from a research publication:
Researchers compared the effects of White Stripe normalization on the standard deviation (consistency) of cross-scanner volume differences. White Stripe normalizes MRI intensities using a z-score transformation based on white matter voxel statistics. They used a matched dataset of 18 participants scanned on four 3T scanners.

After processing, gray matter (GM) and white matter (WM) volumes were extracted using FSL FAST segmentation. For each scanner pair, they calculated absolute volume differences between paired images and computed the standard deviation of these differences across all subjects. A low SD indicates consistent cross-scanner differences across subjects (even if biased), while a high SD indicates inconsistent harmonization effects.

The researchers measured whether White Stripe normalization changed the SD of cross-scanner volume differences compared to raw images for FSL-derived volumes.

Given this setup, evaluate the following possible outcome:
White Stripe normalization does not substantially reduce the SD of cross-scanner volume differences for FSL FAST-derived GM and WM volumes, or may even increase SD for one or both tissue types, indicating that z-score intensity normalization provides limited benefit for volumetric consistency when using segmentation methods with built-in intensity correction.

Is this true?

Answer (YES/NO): YES